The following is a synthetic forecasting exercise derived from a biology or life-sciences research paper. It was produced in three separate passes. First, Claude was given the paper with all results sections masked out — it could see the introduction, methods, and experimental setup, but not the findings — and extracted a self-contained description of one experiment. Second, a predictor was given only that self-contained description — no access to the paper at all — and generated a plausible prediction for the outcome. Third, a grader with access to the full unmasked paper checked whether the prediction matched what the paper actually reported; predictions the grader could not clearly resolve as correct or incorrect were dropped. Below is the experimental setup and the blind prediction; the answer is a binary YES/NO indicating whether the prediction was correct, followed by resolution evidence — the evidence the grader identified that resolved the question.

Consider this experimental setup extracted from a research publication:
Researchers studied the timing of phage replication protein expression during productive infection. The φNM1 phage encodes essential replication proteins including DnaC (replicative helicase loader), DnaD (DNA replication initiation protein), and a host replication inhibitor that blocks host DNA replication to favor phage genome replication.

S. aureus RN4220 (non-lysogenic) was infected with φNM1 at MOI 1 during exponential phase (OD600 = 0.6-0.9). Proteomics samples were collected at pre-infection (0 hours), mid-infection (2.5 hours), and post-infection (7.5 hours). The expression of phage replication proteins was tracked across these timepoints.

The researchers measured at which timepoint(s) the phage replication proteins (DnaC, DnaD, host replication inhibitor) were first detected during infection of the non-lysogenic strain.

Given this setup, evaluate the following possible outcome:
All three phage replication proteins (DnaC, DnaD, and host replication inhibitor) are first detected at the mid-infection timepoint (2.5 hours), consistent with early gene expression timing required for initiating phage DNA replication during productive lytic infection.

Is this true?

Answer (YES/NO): NO